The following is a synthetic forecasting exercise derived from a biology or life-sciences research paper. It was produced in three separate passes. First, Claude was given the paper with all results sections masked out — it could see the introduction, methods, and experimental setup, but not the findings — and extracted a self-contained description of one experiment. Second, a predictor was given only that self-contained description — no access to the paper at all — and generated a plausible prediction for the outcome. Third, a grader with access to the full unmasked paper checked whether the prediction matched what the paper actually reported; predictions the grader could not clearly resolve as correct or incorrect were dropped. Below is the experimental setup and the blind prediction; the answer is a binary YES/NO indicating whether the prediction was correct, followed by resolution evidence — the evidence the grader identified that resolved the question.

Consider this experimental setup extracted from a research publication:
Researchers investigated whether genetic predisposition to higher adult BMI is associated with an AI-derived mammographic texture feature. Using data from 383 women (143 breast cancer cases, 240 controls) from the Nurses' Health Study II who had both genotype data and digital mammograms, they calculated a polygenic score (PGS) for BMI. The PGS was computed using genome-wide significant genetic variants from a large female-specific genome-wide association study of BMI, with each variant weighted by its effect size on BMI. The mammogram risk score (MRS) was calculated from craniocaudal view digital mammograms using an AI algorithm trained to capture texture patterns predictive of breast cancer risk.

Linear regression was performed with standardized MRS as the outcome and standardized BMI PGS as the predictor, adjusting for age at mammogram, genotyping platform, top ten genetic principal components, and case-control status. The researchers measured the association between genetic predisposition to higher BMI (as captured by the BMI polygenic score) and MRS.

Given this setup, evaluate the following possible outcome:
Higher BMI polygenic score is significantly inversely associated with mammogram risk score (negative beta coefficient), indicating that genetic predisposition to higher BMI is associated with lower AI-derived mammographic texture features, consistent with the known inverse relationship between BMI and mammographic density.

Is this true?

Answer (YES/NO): NO